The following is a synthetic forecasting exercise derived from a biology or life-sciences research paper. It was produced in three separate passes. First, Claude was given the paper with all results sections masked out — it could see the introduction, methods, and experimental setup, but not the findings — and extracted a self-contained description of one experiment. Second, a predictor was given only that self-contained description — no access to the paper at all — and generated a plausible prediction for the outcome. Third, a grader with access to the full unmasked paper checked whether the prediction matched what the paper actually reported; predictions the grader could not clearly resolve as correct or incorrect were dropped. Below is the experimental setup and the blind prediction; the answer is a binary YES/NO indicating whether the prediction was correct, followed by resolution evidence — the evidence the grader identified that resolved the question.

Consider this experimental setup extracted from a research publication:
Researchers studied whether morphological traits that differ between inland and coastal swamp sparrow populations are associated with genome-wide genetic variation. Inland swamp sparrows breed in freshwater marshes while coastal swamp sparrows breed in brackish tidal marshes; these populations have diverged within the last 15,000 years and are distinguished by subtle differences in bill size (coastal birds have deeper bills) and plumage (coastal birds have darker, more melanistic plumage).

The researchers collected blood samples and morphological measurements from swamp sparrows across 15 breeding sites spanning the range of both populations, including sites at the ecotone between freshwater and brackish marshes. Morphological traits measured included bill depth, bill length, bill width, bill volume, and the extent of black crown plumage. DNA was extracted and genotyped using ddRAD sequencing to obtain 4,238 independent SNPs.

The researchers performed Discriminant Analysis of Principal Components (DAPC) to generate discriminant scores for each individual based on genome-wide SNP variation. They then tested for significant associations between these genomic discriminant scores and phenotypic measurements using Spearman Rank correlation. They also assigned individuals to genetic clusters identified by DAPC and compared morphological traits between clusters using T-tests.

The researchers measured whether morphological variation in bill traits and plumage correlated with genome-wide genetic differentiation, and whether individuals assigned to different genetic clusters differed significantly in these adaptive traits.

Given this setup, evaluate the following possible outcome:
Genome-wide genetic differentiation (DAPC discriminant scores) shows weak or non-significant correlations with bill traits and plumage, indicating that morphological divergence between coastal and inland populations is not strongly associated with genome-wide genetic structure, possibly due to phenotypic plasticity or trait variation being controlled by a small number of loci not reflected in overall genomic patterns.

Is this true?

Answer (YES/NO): NO